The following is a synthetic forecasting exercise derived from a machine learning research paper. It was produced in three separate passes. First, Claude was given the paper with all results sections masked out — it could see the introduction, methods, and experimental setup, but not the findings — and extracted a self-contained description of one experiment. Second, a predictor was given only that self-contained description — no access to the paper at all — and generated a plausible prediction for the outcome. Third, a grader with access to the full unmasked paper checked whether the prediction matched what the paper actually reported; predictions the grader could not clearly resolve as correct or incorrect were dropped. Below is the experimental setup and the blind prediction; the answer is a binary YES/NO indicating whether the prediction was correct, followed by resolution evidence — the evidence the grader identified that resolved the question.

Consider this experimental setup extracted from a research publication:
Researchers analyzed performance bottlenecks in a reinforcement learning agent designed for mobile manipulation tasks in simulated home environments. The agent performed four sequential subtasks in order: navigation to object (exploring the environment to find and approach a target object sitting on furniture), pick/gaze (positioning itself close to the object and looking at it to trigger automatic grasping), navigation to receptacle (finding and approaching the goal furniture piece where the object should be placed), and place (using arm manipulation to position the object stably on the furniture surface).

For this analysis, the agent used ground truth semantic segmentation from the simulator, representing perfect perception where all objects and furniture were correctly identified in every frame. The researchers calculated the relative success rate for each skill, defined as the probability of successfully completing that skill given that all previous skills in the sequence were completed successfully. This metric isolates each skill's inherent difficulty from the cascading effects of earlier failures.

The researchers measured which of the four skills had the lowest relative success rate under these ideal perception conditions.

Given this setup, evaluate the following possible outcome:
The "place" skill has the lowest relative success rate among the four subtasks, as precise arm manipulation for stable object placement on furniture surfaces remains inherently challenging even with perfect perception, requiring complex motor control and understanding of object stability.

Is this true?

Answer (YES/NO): YES